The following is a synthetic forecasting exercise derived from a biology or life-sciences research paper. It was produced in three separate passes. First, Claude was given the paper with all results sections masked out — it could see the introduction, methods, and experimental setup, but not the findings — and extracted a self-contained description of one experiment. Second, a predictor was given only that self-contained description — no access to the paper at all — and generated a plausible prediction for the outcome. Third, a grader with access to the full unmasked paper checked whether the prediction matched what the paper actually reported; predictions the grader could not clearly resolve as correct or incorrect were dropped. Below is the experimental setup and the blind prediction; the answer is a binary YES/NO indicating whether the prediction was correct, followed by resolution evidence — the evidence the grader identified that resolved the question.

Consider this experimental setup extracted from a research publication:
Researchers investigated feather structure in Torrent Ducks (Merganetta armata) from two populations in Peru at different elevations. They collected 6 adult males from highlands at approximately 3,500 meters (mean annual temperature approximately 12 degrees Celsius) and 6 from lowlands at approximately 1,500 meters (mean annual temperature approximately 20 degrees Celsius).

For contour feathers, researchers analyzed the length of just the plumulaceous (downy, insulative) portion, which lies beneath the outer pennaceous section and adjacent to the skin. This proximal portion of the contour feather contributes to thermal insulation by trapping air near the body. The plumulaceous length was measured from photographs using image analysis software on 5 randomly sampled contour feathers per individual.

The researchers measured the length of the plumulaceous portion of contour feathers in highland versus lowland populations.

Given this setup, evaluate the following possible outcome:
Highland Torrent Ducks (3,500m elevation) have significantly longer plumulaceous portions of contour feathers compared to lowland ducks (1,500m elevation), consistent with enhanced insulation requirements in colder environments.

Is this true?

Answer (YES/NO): NO